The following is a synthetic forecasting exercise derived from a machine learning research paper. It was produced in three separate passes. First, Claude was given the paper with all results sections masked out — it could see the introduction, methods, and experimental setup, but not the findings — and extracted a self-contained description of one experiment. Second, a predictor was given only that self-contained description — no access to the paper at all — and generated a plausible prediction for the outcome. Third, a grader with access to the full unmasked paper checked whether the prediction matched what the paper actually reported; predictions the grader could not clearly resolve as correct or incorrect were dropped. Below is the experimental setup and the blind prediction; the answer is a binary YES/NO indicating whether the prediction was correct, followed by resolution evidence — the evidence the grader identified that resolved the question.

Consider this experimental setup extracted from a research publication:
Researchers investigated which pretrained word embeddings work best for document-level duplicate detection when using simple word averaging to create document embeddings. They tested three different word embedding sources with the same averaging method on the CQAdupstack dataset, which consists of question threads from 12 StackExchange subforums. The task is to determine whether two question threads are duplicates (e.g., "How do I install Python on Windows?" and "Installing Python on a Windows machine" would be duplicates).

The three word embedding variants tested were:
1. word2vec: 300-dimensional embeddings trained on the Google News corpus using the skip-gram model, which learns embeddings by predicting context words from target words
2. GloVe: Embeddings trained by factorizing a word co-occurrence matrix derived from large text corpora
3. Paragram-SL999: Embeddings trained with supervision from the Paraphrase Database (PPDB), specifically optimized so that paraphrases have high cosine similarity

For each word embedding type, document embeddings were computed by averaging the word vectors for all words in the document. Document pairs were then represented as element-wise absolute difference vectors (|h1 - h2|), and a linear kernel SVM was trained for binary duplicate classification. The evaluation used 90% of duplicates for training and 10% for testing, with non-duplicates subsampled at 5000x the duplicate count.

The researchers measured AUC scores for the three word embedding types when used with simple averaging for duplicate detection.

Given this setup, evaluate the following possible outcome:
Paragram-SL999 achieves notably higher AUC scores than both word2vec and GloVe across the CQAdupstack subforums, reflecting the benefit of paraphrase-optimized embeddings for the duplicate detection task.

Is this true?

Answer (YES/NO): NO